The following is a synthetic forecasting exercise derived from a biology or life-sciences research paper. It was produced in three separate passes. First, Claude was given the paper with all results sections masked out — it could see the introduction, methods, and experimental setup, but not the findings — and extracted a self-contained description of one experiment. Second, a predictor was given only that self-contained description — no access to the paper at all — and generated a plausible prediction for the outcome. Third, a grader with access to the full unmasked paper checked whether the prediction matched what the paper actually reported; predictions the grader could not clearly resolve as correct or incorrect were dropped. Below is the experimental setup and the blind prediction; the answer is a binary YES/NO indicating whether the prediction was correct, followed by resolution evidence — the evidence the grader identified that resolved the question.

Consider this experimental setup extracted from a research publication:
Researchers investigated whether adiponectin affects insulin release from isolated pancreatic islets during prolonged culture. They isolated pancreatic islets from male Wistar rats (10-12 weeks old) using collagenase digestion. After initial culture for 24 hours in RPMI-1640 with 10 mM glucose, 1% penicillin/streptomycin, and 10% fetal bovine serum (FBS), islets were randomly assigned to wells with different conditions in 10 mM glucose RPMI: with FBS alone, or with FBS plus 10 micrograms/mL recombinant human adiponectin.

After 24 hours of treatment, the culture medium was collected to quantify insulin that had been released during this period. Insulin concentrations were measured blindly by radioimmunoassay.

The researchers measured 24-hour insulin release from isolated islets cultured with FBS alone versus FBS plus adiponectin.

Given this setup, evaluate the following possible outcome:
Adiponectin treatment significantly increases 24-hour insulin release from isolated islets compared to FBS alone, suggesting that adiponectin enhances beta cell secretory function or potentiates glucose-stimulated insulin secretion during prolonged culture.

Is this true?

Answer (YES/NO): NO